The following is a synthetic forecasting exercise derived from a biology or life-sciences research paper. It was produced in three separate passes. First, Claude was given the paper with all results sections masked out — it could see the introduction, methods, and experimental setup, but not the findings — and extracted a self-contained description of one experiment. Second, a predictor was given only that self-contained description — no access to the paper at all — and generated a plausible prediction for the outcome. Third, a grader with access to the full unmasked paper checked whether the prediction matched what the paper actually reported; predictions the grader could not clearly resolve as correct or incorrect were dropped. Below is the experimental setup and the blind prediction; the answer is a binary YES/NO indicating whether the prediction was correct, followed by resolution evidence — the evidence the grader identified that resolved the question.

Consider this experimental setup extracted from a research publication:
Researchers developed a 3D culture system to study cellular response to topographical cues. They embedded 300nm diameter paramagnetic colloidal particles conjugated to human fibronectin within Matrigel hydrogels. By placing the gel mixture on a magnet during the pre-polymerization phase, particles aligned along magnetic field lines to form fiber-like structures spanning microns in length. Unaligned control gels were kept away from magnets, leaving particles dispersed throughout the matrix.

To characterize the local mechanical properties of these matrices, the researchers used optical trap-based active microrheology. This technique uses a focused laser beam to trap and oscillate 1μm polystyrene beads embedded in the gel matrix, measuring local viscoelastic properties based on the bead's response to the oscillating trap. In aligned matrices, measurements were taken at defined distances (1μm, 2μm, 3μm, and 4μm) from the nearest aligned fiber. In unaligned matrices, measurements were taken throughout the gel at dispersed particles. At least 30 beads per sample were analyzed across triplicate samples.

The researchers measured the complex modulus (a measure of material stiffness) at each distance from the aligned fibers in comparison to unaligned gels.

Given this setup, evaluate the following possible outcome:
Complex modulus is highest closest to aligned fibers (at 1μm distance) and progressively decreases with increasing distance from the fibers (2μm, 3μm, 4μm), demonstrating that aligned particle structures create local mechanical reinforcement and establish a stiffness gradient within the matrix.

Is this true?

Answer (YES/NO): NO